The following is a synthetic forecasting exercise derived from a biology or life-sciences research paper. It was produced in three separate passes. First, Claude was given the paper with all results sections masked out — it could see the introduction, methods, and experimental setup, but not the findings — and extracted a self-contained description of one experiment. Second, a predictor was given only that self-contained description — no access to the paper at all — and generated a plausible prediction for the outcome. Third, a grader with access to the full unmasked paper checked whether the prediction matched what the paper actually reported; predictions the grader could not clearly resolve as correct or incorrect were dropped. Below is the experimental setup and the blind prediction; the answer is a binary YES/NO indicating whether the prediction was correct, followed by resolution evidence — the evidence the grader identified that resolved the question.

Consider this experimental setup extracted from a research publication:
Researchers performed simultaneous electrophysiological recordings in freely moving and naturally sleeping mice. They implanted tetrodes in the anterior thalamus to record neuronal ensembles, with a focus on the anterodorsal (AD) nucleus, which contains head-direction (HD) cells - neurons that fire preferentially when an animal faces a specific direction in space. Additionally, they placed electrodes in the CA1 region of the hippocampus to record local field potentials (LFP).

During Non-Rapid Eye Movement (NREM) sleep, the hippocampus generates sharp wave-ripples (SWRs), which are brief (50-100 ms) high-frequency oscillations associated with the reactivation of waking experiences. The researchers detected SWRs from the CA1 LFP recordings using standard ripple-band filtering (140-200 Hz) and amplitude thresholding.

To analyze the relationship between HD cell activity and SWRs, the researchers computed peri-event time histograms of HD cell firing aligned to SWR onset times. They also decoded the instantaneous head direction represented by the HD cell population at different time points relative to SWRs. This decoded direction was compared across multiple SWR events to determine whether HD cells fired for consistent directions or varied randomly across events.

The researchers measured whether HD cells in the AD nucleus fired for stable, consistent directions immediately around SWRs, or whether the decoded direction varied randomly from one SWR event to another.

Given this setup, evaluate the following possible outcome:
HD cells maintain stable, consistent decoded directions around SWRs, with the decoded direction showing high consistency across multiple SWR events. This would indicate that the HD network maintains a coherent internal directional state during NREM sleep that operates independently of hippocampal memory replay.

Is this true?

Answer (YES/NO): NO